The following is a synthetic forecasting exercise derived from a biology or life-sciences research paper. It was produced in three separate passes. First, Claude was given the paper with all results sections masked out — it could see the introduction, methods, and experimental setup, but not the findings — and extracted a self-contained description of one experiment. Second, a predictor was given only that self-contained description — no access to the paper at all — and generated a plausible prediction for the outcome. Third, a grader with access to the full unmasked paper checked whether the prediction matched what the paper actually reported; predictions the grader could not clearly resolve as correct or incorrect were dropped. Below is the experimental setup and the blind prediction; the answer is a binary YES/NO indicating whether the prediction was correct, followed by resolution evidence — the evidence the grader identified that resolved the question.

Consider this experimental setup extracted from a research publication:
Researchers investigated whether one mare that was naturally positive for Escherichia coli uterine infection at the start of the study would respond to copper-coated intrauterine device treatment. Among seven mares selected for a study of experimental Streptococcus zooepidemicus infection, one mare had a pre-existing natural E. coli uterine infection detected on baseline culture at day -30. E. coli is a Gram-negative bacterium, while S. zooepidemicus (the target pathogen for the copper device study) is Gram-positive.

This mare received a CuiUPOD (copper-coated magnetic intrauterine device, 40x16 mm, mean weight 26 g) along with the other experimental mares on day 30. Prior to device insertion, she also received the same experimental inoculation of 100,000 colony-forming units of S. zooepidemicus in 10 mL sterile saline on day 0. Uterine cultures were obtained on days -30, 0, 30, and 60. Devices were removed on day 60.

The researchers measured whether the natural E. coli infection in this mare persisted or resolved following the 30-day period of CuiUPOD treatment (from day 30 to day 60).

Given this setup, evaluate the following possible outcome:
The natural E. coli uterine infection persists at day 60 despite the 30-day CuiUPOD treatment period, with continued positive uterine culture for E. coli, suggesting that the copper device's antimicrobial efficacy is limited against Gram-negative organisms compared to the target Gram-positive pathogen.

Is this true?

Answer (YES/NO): NO